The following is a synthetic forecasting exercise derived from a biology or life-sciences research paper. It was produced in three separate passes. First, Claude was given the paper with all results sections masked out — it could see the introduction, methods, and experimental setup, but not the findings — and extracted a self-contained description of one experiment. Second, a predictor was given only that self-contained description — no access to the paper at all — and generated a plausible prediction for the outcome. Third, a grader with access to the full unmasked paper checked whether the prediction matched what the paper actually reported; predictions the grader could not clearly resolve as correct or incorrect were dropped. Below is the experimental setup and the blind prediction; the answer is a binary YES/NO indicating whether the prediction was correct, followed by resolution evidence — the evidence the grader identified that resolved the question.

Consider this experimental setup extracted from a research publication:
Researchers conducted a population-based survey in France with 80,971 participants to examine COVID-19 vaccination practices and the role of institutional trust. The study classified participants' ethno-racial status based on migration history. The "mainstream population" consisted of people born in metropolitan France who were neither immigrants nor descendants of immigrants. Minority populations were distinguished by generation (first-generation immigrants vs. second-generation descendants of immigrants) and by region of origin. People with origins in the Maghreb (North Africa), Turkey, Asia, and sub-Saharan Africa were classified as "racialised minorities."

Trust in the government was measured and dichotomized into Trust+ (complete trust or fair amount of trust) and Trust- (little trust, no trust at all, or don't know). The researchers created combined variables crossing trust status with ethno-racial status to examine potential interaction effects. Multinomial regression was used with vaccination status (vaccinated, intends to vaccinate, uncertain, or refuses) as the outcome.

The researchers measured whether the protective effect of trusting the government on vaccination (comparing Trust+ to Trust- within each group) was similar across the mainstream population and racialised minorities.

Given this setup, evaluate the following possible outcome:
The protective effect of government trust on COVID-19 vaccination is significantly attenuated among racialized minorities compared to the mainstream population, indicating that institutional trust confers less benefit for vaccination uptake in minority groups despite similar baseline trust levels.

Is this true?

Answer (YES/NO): NO